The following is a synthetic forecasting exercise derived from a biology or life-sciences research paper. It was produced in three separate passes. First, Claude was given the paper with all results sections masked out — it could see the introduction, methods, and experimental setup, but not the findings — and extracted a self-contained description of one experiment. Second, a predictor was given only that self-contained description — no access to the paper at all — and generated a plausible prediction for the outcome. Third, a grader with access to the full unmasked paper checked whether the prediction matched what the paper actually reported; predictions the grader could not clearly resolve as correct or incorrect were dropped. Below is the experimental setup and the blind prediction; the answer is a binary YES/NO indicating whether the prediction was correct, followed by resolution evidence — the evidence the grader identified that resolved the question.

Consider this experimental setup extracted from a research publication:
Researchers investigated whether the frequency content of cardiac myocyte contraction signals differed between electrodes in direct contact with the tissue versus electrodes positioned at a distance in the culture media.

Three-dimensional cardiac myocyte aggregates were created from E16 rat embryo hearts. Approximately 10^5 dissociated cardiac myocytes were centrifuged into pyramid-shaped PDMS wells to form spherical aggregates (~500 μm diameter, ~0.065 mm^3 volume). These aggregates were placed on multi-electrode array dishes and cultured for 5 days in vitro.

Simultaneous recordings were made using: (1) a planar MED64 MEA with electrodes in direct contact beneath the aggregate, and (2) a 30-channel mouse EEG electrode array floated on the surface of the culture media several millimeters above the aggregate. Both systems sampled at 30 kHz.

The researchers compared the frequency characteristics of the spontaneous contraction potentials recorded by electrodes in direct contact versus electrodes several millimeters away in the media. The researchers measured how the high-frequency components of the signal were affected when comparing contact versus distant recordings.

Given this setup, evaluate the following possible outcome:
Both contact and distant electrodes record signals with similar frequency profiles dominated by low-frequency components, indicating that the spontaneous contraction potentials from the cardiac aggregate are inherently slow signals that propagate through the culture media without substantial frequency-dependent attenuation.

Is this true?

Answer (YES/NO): NO